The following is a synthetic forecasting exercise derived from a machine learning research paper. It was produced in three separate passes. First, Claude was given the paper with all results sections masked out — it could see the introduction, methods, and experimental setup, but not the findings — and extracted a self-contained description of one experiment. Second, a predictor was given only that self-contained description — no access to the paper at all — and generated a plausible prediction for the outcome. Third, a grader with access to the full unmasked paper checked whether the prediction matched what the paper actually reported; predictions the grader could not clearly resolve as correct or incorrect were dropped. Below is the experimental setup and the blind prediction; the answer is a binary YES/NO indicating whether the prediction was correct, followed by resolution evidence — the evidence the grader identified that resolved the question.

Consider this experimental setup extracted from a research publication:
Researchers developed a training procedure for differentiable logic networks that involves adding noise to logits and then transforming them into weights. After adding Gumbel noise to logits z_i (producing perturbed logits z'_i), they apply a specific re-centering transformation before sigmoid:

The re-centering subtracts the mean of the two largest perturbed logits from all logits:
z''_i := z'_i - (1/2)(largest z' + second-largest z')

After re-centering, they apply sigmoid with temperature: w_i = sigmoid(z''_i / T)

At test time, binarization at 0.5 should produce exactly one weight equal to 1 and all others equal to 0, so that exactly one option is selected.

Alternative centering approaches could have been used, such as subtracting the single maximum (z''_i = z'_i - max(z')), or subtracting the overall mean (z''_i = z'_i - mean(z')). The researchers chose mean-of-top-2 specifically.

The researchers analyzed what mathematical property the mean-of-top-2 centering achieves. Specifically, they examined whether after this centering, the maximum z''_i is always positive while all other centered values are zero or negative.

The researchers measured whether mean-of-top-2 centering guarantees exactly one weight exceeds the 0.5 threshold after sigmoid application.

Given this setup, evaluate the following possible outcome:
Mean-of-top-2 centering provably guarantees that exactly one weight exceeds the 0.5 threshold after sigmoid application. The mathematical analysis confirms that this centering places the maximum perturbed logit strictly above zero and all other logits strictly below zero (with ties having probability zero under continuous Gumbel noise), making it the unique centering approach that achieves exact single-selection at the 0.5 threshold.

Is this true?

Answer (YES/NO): NO